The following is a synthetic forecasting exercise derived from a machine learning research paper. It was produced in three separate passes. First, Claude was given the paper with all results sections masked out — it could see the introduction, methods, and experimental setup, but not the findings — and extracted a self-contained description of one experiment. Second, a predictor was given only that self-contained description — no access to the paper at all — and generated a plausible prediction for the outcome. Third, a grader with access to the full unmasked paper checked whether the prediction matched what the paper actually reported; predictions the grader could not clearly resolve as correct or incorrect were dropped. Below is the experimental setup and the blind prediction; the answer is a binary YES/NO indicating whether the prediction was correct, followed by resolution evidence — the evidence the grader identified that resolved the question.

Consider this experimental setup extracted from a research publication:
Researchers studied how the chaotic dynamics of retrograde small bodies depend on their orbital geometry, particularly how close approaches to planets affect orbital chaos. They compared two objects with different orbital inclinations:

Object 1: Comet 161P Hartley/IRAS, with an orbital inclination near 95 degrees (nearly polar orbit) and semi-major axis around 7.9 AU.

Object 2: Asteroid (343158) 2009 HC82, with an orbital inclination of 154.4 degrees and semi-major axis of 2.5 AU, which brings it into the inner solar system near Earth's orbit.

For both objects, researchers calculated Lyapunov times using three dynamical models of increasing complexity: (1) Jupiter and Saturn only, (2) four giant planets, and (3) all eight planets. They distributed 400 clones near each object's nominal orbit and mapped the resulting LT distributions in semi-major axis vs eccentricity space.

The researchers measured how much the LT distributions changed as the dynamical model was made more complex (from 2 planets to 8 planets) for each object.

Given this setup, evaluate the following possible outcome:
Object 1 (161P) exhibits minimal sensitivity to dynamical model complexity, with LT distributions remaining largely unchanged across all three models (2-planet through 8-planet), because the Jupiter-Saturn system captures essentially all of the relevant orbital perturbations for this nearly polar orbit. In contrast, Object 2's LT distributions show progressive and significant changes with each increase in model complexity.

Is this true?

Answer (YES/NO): NO